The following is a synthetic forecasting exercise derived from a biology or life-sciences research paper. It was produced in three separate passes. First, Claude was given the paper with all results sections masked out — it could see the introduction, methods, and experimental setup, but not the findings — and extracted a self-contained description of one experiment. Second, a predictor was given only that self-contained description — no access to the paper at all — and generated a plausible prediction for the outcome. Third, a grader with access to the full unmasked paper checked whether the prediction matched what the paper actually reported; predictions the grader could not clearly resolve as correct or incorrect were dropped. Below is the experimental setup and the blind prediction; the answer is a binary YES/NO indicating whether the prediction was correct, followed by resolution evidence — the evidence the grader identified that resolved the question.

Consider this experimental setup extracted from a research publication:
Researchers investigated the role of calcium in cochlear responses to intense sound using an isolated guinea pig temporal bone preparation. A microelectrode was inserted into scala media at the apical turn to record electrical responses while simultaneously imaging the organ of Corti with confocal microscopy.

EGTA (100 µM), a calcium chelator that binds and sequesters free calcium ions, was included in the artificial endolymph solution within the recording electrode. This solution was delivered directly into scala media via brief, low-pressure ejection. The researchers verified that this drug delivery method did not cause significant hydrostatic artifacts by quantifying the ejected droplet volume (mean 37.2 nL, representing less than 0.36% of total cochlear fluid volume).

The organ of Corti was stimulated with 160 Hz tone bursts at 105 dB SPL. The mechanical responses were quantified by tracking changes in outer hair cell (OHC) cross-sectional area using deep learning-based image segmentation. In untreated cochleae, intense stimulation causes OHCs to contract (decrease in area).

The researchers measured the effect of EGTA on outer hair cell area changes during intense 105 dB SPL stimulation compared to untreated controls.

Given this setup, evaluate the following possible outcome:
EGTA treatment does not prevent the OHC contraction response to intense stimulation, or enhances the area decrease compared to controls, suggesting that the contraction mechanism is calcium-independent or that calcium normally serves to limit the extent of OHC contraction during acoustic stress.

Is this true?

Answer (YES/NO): NO